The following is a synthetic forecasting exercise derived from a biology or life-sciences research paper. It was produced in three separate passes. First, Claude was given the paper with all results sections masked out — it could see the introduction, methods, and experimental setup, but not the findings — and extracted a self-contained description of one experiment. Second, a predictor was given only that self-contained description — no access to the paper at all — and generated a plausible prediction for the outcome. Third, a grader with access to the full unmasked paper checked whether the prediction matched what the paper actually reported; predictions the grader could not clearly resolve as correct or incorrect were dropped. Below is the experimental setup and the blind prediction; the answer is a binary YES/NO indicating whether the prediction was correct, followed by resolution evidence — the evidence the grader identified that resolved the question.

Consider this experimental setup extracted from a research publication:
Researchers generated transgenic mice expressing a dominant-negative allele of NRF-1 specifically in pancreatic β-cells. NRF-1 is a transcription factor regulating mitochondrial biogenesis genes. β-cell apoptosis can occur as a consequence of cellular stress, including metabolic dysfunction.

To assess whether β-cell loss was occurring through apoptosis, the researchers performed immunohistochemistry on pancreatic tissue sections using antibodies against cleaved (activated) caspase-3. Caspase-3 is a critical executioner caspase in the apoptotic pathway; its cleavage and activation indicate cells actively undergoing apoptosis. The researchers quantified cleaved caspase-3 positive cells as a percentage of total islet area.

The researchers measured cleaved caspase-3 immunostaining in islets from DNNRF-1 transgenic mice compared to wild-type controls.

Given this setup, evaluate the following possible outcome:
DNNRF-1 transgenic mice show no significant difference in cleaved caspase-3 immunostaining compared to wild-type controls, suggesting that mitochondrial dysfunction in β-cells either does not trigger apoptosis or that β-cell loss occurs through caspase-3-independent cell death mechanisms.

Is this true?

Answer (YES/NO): NO